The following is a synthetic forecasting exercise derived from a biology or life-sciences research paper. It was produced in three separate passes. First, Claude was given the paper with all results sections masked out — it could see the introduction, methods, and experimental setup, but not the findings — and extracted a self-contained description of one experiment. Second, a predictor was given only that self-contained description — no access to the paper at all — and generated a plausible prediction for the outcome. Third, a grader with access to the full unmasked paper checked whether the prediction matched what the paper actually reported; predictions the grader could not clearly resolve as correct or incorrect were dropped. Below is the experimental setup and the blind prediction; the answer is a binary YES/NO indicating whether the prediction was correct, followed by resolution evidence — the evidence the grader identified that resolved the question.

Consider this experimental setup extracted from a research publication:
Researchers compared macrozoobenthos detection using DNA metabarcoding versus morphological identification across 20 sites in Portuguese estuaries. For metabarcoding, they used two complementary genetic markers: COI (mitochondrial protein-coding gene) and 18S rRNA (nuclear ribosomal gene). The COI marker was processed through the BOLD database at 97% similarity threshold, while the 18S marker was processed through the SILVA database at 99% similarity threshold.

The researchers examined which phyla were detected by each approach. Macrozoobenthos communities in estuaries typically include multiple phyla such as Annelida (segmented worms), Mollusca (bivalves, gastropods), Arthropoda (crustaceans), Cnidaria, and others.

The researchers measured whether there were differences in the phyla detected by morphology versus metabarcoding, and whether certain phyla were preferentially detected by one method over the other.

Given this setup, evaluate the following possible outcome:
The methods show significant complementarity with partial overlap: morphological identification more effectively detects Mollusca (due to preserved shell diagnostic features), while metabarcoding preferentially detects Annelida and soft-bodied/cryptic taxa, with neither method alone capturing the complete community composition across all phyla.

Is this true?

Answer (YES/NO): NO